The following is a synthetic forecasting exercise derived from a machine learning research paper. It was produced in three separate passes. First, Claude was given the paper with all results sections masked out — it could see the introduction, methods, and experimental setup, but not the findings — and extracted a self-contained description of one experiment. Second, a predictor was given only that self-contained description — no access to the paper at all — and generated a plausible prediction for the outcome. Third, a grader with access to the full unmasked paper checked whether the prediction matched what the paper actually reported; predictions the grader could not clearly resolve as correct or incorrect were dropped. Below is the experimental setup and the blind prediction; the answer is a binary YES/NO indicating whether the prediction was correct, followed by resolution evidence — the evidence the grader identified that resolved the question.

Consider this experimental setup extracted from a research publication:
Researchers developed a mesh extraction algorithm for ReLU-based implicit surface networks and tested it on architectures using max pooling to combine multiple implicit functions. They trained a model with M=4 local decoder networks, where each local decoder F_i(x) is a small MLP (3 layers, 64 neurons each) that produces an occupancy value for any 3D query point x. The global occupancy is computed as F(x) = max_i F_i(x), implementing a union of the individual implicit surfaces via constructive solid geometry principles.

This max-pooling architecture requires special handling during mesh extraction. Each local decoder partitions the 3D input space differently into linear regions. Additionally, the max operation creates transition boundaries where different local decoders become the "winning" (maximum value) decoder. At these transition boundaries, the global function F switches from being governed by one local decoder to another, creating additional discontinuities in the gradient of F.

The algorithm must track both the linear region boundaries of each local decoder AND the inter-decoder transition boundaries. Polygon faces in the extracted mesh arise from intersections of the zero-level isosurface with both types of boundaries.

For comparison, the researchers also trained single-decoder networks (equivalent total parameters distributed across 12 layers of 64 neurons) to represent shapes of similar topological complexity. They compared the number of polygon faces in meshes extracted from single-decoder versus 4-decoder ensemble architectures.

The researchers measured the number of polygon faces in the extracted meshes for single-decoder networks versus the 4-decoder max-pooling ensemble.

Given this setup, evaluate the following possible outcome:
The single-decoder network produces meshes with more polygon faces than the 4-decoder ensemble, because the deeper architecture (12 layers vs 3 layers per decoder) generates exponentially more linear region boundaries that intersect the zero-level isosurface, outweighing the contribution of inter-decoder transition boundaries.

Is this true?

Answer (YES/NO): NO